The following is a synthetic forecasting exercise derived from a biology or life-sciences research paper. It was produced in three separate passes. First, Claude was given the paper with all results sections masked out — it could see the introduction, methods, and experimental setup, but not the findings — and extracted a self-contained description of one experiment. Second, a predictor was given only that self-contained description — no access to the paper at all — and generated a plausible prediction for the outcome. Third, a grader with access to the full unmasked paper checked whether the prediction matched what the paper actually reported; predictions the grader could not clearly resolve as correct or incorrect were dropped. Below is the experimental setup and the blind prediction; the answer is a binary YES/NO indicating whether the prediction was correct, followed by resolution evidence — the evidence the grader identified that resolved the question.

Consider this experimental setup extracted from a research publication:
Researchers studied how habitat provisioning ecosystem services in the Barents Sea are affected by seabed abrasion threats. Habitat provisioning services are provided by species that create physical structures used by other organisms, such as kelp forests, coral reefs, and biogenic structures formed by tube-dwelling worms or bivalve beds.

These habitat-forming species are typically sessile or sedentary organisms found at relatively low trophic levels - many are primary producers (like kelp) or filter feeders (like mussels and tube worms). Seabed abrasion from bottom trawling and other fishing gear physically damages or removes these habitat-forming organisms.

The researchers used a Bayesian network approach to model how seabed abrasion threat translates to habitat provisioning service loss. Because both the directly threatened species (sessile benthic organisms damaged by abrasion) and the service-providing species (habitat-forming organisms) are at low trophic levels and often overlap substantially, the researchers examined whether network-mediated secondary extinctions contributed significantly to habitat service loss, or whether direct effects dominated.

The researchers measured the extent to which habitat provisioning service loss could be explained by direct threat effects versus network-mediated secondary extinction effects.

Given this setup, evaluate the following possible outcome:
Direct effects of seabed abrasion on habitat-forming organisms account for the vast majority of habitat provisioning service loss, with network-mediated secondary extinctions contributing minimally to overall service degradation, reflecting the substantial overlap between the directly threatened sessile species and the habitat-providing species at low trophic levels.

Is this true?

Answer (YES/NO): NO